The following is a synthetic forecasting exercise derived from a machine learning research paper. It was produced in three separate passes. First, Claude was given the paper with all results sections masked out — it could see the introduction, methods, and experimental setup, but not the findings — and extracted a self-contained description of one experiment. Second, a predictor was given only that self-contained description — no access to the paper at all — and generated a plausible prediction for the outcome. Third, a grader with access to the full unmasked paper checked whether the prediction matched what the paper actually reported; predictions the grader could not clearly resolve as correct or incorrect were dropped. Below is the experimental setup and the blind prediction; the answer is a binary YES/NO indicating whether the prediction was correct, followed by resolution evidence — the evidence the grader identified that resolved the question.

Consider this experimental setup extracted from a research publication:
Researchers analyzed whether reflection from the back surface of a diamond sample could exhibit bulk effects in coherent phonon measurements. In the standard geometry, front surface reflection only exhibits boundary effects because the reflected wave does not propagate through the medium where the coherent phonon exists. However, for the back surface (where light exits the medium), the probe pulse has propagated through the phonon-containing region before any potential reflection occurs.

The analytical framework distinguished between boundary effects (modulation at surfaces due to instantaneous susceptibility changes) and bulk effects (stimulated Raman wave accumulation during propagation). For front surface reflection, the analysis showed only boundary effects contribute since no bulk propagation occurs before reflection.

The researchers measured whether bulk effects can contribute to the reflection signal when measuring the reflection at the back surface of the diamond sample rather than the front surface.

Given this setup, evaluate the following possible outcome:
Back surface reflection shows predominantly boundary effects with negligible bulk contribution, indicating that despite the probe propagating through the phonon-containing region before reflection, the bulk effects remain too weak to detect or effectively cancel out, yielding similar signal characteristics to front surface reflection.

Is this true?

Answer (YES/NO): NO